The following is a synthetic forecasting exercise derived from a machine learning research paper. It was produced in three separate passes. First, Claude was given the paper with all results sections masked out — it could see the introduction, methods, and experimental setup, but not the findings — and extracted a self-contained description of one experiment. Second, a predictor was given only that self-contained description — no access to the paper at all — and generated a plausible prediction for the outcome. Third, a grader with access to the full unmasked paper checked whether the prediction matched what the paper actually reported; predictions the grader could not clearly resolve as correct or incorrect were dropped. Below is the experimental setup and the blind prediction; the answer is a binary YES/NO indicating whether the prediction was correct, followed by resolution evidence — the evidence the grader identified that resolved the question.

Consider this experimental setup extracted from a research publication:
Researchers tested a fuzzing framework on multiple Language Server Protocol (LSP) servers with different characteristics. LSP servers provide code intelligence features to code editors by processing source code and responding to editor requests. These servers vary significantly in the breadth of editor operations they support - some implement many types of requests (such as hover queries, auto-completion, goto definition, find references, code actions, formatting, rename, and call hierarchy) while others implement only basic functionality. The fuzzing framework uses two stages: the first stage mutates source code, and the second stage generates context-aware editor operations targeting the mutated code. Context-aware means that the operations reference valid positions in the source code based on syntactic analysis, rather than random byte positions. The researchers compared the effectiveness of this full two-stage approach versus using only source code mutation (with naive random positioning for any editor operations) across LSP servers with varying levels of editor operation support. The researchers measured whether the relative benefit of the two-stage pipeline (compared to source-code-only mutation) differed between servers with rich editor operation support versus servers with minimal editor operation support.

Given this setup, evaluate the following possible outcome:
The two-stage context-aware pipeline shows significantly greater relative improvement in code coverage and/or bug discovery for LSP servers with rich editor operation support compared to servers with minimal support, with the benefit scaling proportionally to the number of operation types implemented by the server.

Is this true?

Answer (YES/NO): NO